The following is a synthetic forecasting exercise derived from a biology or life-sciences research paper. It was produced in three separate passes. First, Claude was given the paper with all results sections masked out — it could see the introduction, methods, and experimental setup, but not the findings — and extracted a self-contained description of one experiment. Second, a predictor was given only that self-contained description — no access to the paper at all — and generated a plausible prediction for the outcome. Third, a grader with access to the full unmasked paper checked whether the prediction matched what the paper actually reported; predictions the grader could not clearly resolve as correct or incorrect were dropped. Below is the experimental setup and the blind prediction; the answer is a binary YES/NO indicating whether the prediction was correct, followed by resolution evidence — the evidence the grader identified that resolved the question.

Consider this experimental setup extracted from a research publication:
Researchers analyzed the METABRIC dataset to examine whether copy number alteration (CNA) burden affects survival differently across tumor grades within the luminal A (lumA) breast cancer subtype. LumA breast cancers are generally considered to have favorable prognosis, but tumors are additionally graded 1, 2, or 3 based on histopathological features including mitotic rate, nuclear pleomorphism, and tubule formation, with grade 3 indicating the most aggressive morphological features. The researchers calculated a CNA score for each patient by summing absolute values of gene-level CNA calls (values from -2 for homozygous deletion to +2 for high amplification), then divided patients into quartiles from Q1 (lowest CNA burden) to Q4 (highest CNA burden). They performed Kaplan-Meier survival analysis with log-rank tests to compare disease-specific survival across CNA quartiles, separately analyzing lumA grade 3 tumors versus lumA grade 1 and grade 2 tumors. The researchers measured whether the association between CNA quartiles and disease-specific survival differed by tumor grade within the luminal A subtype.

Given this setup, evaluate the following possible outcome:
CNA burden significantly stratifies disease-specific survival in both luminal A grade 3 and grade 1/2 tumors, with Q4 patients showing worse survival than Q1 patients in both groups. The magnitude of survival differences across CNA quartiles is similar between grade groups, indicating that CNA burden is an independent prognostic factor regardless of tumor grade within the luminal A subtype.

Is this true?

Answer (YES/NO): NO